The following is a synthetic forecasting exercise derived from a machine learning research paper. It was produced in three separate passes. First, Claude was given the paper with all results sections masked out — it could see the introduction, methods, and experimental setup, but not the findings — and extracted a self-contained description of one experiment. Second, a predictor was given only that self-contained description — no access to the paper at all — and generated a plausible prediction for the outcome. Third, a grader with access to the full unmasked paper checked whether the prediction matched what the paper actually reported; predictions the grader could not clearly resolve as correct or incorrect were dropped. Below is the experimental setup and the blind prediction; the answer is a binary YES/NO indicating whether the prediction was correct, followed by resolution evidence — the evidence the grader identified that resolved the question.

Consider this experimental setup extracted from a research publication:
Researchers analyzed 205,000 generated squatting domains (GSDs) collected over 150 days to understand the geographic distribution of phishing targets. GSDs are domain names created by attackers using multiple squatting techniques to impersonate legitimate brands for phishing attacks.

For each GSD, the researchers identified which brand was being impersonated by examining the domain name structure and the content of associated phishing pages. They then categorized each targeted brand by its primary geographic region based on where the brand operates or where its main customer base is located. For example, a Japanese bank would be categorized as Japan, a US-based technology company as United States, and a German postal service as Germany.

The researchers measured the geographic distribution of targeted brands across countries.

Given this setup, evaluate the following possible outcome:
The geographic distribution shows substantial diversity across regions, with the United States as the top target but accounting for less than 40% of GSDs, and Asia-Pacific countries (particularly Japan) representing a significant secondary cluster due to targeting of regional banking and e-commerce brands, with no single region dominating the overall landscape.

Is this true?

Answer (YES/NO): NO